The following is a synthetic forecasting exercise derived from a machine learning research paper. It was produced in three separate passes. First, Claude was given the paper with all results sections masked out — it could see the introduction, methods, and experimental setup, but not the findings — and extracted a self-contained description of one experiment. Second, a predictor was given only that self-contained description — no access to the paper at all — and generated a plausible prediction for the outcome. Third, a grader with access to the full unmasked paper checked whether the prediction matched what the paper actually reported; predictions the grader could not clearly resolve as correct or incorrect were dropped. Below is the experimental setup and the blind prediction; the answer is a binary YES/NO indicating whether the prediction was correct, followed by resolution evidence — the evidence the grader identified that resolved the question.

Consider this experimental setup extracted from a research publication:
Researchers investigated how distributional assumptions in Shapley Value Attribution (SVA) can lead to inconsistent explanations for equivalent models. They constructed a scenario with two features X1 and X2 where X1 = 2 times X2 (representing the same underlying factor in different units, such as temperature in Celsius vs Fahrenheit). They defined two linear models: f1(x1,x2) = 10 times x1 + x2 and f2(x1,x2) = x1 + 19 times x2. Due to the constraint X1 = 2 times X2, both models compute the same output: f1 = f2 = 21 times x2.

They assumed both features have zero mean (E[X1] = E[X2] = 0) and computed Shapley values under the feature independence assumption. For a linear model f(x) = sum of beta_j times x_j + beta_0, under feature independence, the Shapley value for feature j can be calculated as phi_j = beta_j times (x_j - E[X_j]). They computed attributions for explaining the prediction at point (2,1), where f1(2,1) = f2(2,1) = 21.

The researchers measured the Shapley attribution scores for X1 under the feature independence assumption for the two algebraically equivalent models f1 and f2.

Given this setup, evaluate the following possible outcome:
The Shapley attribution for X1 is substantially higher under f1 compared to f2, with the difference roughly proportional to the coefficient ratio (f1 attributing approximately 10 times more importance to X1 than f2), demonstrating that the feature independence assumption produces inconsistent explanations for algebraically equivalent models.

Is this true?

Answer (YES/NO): YES